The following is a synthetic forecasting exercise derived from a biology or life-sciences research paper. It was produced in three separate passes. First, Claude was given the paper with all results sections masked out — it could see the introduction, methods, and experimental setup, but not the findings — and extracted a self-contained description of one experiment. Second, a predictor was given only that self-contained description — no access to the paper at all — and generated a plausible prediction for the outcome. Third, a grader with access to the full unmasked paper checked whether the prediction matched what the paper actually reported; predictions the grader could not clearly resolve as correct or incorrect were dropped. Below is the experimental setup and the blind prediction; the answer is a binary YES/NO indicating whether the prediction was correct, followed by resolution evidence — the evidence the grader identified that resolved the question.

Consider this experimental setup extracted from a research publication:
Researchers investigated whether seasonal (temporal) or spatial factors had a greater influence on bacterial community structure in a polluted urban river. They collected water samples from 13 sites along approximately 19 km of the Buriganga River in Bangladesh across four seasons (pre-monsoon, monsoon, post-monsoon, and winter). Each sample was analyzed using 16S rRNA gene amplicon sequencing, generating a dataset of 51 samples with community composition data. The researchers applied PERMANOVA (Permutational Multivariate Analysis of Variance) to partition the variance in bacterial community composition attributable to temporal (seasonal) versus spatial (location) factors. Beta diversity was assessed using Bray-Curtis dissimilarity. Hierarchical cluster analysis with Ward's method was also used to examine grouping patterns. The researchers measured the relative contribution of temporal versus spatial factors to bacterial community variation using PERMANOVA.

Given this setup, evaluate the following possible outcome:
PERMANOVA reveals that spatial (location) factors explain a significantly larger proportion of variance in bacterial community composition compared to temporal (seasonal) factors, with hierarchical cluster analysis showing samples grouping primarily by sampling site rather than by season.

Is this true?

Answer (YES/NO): NO